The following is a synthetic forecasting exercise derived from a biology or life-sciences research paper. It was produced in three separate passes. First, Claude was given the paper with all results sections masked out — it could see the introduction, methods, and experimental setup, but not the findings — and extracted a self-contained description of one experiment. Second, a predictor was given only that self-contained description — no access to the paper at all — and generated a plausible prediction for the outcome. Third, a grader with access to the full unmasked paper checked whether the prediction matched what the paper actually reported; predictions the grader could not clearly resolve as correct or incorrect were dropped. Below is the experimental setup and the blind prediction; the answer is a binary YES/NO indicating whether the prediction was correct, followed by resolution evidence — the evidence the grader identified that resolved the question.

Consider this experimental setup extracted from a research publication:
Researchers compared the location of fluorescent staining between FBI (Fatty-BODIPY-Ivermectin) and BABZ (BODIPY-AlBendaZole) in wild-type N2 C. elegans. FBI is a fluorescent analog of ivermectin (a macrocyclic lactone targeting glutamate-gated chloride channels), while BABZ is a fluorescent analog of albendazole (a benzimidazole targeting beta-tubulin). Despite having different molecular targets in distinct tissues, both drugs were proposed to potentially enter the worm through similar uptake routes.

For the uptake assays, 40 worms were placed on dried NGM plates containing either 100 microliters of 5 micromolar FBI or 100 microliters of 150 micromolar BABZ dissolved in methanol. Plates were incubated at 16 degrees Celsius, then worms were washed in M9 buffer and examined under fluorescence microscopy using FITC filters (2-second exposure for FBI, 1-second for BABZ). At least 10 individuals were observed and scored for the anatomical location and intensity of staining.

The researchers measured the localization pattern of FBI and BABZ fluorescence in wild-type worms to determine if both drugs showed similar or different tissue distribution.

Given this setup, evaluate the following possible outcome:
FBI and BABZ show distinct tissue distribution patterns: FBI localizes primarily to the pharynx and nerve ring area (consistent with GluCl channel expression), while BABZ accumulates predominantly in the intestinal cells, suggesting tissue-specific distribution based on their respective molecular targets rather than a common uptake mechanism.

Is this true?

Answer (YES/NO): NO